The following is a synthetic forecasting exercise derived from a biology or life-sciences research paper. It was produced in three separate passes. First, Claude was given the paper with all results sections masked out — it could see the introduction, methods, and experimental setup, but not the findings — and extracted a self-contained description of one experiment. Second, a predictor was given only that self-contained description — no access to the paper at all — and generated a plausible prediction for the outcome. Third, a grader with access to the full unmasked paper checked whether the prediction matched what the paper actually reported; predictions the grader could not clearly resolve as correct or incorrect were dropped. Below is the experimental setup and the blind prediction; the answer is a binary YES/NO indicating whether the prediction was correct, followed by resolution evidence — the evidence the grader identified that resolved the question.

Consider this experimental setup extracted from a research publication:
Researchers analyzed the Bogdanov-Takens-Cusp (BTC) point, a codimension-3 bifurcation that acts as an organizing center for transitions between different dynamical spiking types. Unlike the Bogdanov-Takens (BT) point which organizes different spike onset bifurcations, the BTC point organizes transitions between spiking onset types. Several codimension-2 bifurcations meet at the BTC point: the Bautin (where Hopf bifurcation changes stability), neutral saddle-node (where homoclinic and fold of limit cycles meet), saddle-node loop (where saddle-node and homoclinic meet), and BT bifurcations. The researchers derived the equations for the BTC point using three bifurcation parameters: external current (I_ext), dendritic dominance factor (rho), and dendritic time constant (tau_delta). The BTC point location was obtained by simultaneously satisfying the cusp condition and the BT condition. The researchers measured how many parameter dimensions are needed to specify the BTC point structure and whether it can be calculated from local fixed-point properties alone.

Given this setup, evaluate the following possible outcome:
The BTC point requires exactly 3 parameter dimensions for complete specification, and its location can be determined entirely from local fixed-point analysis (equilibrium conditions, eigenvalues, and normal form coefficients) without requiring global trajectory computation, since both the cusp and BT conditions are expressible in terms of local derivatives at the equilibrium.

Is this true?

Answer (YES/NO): YES